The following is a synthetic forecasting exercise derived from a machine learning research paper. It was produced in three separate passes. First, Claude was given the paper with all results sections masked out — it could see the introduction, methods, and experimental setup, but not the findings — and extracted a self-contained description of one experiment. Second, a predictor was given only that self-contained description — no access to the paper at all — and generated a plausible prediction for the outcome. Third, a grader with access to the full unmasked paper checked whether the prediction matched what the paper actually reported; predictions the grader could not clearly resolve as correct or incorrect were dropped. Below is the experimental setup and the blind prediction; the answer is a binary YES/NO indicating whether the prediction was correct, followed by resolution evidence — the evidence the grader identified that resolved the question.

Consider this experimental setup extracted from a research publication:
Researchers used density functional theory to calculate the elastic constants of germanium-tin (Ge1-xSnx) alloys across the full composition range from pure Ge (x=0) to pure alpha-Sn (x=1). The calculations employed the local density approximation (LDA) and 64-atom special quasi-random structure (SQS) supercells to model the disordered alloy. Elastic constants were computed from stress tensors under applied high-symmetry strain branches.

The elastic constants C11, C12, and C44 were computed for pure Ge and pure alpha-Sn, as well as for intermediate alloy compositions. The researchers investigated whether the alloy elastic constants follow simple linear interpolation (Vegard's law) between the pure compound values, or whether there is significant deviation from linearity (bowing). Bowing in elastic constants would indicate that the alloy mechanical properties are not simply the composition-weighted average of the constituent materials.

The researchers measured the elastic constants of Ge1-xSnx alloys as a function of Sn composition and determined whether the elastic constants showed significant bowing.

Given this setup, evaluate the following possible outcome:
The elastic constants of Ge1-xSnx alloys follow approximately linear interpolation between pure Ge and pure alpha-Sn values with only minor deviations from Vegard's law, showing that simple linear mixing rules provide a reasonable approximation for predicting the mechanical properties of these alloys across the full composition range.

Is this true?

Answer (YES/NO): NO